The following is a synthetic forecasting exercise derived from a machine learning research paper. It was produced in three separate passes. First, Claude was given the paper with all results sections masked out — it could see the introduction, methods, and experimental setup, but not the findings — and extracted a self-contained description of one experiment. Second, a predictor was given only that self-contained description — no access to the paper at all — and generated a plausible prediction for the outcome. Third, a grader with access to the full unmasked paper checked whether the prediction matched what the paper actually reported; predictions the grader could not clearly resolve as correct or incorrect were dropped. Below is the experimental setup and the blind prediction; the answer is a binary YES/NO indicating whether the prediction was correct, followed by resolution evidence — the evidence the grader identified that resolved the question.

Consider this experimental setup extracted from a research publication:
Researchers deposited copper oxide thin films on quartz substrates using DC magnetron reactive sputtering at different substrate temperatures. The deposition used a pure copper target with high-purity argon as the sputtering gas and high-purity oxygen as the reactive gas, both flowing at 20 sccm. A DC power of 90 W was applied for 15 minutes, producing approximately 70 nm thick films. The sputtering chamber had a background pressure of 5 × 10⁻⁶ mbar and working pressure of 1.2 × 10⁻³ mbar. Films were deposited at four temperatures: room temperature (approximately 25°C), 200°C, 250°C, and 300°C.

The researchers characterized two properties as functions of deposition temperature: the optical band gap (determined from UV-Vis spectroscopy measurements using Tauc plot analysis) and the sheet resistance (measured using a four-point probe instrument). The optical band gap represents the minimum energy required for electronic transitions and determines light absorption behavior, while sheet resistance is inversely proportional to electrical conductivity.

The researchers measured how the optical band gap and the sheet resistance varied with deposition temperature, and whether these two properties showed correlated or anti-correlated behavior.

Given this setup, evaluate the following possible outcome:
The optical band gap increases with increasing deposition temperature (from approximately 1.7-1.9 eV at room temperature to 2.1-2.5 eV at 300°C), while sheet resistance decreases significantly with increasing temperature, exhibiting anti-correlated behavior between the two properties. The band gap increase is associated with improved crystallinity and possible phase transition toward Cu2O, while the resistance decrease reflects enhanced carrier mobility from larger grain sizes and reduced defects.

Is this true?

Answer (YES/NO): NO